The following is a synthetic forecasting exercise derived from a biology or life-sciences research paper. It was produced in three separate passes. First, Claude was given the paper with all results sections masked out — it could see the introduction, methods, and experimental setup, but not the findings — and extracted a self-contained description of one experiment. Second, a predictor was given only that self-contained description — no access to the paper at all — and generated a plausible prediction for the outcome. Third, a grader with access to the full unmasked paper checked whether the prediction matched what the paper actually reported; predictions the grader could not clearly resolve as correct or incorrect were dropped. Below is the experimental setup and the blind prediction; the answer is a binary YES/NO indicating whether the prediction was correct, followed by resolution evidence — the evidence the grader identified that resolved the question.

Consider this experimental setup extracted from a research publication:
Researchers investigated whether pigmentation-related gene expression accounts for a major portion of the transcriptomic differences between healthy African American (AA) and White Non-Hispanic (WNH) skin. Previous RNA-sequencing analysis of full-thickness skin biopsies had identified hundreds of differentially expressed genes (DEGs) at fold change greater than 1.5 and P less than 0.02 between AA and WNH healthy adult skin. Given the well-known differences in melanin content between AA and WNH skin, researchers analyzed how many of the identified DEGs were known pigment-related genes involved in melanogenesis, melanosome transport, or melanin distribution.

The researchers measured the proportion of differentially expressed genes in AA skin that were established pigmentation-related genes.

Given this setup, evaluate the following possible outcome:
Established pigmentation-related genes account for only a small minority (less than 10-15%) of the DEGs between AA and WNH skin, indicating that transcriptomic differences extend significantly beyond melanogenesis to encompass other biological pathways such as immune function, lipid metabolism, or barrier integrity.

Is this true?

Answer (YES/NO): YES